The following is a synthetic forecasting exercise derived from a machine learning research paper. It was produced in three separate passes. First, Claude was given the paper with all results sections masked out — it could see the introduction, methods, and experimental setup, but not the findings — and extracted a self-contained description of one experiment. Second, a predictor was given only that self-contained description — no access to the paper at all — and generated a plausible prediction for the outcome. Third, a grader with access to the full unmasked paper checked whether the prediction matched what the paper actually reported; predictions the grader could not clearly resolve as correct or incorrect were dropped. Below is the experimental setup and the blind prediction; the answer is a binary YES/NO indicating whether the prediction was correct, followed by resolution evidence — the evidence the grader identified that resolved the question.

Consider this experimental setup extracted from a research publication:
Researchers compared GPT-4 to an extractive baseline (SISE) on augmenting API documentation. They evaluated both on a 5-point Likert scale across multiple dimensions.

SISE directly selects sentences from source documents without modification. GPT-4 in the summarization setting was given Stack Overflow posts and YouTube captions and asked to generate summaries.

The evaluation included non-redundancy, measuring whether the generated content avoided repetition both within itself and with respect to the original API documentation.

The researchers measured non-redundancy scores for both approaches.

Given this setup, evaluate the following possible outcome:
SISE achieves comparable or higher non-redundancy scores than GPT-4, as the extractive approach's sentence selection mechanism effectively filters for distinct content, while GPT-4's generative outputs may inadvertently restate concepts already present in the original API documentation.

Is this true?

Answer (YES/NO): NO